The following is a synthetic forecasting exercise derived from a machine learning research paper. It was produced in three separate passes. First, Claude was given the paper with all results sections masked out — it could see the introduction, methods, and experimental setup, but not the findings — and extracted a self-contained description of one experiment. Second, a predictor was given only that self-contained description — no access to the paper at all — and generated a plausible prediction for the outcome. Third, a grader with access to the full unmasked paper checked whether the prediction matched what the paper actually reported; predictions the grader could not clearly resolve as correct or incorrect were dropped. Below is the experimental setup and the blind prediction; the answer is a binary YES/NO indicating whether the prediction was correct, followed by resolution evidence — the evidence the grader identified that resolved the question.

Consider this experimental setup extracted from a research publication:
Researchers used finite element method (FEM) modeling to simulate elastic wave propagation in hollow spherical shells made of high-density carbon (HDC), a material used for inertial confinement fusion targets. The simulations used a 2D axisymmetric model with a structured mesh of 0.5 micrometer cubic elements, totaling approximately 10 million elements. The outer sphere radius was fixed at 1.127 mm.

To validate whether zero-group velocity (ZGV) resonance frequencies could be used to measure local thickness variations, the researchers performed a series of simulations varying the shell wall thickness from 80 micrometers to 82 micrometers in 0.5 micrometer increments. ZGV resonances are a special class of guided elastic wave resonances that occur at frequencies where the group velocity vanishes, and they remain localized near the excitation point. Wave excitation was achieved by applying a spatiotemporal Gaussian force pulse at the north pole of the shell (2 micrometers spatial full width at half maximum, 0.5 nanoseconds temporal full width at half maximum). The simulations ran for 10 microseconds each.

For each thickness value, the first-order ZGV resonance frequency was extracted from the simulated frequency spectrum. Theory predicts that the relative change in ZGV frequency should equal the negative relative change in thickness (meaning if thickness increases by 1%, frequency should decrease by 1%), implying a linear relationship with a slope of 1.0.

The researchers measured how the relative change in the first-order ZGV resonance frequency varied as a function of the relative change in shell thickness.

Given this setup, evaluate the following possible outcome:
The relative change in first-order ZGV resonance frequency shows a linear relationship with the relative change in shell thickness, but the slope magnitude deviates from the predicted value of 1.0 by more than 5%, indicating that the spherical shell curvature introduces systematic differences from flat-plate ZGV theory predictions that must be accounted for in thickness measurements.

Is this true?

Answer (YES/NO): NO